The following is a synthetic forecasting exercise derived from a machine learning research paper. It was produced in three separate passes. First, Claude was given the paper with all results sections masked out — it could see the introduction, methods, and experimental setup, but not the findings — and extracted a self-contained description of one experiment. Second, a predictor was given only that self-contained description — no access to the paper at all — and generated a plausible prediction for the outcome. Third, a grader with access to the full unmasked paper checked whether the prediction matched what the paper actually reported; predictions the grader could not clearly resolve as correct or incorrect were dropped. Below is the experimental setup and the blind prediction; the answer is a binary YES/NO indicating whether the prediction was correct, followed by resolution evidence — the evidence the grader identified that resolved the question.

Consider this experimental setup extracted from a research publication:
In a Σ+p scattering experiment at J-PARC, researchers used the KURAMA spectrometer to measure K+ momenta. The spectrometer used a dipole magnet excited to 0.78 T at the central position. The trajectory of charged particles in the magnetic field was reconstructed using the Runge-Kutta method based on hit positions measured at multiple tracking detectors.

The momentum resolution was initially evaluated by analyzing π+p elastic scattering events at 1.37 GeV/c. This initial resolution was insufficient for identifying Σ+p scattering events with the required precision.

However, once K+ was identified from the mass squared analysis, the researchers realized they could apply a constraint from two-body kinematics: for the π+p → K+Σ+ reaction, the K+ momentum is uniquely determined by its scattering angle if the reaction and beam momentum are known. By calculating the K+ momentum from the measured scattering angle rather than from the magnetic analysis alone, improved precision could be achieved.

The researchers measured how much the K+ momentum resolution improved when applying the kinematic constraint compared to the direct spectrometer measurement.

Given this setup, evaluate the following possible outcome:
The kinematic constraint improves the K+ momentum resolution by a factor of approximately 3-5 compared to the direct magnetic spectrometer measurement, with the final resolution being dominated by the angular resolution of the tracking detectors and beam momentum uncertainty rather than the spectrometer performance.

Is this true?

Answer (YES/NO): YES